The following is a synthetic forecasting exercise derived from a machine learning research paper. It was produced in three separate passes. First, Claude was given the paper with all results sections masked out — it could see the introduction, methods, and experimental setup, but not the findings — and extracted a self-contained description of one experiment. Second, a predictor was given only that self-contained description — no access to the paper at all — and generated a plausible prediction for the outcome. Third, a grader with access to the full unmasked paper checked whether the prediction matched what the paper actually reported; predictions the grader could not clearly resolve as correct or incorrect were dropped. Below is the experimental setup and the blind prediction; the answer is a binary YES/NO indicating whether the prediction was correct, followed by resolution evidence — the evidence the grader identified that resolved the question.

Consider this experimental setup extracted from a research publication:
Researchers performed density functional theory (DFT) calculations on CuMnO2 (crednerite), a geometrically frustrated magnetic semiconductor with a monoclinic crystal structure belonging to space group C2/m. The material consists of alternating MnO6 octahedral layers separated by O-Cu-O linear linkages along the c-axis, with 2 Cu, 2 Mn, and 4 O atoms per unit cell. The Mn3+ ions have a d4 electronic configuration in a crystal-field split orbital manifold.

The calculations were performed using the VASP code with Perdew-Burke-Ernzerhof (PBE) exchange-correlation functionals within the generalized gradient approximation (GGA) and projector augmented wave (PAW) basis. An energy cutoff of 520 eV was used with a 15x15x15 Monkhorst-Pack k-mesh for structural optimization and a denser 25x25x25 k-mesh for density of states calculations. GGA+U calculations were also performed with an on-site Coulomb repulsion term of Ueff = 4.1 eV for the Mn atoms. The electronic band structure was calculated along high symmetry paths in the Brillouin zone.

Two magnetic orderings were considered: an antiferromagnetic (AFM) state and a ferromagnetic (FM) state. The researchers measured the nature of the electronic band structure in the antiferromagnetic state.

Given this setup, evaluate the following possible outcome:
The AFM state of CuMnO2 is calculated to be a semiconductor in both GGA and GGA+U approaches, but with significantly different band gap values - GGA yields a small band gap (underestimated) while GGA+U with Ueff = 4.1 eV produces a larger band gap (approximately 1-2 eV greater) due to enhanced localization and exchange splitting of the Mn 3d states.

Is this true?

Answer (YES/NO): NO